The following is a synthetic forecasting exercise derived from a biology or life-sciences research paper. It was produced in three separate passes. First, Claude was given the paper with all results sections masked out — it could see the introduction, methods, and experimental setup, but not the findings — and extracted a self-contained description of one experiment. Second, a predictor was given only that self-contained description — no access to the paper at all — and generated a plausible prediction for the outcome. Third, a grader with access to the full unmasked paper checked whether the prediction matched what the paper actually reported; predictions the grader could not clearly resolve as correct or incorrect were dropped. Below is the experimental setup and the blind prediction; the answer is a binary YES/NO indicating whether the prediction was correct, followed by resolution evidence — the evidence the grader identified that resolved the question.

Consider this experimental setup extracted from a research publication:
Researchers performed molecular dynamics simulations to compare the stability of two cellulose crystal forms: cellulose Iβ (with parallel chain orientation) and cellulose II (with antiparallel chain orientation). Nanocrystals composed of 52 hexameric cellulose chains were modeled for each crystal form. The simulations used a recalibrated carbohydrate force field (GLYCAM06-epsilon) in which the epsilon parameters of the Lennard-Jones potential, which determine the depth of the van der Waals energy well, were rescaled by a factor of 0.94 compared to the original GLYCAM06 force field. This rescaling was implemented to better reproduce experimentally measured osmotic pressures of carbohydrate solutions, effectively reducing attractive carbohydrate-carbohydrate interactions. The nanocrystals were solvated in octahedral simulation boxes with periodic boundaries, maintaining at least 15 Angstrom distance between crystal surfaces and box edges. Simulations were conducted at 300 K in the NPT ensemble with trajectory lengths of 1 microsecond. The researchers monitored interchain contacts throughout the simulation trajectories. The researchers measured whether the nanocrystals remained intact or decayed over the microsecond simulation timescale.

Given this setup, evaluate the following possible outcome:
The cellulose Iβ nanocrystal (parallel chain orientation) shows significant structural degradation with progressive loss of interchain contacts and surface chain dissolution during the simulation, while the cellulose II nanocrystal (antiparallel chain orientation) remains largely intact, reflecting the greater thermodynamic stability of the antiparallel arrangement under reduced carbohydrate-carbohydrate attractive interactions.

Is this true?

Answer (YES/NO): NO